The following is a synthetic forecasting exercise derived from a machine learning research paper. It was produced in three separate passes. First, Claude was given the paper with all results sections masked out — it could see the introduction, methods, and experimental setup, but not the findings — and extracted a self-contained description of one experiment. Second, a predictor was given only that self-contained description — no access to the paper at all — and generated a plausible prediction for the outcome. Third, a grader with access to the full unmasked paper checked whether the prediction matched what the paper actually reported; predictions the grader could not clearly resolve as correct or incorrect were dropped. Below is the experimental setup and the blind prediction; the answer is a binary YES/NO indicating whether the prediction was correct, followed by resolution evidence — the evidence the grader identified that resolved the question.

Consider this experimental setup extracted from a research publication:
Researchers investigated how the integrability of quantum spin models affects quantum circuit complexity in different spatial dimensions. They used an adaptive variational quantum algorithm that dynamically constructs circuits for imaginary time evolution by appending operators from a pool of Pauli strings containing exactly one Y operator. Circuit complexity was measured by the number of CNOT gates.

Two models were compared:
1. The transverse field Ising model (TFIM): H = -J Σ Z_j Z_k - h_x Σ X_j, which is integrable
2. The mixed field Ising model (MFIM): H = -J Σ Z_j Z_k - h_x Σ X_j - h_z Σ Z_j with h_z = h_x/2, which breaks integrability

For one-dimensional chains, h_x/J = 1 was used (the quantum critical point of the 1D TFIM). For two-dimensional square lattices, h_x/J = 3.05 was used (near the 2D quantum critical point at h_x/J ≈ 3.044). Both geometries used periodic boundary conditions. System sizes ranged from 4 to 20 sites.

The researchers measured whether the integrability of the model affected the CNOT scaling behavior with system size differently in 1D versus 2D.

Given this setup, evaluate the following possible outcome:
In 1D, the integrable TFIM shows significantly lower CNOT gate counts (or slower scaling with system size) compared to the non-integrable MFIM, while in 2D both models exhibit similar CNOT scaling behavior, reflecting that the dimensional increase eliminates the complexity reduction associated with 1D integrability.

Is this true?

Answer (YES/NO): NO